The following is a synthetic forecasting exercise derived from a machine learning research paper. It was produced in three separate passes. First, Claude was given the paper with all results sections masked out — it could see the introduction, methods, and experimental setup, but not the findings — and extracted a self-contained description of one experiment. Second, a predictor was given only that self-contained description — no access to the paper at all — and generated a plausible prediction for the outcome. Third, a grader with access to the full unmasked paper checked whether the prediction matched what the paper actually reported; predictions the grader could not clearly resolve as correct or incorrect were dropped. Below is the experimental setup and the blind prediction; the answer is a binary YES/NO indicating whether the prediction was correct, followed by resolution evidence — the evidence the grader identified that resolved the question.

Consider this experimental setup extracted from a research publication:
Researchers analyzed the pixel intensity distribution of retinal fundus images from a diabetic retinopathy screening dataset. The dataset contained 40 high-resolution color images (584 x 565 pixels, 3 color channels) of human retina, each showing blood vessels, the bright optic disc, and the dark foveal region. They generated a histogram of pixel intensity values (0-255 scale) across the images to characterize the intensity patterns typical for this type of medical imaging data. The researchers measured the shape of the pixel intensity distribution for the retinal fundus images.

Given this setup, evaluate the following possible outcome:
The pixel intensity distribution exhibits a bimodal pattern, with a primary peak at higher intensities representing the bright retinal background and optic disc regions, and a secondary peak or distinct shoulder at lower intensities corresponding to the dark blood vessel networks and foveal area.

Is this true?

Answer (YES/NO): NO